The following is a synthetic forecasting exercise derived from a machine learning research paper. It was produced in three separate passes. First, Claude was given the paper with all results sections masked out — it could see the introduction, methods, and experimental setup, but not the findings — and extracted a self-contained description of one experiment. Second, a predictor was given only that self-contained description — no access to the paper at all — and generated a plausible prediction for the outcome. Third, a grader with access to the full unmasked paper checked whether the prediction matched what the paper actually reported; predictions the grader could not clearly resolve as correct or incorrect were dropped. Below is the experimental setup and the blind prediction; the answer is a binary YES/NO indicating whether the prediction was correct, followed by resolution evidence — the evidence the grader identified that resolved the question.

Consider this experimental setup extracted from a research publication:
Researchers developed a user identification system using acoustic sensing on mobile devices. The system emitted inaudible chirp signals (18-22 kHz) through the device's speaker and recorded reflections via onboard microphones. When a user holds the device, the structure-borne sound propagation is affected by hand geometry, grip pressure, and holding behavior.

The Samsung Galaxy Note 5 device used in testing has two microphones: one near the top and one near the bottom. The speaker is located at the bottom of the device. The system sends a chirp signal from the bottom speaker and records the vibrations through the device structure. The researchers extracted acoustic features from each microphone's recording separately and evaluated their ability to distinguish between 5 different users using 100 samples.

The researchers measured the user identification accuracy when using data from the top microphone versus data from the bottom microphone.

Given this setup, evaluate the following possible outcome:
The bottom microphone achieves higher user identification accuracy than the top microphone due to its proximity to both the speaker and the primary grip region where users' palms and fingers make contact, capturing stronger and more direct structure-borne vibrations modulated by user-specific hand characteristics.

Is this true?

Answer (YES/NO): NO